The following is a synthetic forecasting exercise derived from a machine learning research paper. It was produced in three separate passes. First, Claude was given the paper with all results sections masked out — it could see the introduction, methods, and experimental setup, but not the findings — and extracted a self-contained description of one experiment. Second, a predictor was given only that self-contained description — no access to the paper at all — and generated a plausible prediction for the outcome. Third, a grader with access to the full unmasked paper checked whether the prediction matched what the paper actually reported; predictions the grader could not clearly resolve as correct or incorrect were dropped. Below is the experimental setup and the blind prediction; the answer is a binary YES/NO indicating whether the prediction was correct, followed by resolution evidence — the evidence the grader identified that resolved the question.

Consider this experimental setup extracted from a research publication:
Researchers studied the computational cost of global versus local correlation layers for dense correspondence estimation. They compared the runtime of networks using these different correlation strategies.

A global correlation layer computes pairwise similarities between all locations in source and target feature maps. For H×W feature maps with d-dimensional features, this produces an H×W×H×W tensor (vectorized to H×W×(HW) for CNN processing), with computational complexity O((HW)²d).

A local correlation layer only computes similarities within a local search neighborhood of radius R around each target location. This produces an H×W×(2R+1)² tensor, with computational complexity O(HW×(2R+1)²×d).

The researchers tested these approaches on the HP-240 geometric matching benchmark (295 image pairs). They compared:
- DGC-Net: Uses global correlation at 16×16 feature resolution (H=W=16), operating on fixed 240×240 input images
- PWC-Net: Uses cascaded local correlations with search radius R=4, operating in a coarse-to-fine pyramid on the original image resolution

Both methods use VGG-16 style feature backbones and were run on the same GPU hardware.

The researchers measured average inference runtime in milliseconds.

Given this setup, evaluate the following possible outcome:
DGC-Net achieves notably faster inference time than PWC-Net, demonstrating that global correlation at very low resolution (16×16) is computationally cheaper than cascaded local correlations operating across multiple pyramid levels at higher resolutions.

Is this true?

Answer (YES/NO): NO